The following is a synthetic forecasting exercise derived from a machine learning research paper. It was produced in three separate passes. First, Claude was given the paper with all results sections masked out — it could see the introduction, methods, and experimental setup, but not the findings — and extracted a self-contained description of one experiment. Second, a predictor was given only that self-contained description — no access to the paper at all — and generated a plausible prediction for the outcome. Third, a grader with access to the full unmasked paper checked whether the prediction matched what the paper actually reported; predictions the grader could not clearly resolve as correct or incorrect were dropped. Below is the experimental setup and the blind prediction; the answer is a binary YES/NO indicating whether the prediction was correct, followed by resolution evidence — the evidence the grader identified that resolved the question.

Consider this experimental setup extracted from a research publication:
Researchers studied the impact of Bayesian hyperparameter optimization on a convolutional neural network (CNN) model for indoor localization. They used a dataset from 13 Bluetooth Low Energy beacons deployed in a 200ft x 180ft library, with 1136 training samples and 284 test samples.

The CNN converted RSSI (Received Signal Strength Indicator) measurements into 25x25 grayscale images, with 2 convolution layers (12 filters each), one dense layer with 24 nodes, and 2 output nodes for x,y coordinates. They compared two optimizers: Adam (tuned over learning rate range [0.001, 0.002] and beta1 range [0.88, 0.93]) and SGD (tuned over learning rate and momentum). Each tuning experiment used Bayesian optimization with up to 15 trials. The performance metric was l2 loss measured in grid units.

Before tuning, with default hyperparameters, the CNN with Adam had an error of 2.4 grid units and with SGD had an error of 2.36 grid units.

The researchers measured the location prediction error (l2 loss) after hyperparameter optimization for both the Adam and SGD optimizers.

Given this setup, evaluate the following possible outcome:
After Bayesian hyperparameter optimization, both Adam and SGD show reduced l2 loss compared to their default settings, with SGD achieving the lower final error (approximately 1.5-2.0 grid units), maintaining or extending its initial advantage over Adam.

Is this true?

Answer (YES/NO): NO